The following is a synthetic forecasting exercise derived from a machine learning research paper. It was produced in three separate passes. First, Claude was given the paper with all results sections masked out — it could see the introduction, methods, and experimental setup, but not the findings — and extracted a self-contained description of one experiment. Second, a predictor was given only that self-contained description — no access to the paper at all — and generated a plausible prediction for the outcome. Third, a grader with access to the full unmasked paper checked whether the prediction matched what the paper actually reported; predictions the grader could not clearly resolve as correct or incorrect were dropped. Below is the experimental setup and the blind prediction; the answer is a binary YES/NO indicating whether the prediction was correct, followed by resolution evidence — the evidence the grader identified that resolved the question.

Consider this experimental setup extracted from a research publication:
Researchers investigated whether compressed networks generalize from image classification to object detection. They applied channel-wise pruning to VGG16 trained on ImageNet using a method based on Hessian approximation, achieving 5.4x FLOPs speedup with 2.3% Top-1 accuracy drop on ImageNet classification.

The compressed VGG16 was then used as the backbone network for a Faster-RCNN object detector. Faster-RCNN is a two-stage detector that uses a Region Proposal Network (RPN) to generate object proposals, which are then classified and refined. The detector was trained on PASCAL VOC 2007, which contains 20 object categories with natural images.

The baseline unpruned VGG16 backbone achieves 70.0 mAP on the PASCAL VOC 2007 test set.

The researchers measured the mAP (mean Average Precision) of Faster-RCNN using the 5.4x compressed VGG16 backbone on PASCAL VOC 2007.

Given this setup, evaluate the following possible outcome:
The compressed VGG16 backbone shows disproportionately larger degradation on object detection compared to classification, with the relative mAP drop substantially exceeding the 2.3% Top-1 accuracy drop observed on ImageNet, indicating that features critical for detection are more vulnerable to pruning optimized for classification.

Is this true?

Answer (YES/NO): NO